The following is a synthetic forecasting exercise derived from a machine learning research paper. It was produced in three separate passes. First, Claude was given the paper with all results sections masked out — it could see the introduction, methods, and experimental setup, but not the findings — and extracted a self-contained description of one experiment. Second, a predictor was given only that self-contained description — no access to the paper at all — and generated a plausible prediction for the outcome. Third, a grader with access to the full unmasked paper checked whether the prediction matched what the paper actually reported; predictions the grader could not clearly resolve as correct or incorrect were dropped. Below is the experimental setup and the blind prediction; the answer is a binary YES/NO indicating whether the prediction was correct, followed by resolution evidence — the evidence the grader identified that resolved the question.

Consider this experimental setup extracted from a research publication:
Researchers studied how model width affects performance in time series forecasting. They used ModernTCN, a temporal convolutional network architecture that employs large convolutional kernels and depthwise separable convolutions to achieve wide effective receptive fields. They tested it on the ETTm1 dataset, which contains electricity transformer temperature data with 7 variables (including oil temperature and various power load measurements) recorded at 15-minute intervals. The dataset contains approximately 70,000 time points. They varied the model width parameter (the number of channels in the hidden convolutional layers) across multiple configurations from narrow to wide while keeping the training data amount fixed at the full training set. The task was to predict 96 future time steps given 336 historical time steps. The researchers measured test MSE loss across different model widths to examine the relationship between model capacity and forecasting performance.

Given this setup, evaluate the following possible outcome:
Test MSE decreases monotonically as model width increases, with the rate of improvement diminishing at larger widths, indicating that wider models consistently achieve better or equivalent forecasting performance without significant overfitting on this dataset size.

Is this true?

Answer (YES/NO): NO